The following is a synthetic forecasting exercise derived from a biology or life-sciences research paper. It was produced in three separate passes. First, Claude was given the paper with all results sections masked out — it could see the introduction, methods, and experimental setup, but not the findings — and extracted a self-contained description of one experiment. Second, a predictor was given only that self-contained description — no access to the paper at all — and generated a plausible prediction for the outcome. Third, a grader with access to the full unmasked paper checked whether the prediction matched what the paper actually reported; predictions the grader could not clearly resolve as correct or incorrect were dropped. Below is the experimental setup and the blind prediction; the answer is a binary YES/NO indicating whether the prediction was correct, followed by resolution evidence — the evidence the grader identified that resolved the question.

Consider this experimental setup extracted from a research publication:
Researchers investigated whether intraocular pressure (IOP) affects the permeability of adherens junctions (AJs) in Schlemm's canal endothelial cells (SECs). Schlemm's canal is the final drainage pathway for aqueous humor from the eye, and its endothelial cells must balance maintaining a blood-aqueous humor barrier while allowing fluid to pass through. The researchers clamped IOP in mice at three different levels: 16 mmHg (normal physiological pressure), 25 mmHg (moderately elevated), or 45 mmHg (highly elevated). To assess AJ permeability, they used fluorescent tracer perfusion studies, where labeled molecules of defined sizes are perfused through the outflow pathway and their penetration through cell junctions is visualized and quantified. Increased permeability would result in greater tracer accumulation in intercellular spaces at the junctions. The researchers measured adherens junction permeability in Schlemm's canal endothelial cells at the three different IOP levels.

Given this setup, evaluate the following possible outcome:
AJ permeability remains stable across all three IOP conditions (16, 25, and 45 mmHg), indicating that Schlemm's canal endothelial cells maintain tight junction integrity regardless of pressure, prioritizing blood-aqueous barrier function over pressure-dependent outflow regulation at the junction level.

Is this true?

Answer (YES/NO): NO